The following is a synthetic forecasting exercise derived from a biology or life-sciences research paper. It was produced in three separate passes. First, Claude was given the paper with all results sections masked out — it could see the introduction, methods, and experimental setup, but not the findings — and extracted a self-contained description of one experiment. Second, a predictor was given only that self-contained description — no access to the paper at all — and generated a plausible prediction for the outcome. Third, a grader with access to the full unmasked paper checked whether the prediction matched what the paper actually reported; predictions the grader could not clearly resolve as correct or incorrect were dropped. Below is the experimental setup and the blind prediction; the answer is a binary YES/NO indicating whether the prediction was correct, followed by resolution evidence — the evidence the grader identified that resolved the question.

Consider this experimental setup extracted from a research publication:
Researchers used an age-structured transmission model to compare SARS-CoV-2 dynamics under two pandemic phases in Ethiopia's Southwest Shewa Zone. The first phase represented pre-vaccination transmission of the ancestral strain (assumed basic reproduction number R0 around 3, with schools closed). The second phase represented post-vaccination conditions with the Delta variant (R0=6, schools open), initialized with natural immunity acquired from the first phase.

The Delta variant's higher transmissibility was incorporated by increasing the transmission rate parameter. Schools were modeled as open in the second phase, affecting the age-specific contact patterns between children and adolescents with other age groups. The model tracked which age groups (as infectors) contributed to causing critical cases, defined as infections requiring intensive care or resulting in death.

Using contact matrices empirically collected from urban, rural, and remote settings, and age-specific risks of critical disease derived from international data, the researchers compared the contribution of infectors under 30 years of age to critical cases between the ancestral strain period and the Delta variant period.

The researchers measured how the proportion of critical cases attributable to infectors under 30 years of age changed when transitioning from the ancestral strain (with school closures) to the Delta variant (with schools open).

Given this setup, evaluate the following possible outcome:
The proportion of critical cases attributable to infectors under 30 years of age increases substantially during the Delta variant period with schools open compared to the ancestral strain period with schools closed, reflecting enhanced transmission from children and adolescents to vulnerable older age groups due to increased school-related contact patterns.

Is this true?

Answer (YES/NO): YES